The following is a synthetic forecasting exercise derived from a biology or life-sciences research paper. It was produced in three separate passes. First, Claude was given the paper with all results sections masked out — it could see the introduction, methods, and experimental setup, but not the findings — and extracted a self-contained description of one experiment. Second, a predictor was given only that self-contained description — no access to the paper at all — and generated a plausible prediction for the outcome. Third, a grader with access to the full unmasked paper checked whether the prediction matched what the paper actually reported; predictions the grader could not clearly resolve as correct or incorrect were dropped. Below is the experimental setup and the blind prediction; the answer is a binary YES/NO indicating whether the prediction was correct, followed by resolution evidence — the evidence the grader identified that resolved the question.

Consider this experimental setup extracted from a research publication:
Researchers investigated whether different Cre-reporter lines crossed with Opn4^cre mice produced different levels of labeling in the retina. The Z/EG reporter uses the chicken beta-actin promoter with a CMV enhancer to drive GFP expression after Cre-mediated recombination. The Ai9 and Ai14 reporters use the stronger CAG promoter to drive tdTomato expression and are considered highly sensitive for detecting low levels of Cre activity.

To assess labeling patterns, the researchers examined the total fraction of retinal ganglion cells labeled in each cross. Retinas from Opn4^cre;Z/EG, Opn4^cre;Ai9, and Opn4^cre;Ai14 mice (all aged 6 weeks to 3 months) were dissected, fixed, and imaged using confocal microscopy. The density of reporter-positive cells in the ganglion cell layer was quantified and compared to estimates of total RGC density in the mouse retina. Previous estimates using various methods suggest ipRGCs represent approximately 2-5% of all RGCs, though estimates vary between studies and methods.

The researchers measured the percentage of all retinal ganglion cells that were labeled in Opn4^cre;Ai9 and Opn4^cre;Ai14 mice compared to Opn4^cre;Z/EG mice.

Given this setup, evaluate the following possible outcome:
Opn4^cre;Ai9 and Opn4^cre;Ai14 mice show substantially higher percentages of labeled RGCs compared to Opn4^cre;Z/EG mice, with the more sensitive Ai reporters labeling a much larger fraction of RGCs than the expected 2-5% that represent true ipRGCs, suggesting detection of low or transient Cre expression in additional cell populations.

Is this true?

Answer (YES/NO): YES